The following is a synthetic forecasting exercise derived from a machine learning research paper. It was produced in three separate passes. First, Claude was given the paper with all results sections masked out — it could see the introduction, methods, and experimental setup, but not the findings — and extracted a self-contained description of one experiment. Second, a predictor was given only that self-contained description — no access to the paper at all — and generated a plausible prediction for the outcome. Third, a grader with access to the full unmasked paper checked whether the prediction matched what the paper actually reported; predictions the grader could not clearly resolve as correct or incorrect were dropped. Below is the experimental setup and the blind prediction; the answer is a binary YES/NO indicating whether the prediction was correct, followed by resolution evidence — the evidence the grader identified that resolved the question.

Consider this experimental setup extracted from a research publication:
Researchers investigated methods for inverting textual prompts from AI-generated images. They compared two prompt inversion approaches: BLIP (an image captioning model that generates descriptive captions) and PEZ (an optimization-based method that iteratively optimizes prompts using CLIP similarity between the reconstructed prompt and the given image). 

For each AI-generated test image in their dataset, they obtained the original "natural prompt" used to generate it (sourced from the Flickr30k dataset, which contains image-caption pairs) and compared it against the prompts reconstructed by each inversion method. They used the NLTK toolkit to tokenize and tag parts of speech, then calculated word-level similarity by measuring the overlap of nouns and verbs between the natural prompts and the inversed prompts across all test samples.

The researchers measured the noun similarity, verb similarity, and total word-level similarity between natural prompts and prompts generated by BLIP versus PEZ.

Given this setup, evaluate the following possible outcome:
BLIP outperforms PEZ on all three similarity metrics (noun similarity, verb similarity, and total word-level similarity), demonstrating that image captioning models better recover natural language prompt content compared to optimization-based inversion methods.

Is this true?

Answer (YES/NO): YES